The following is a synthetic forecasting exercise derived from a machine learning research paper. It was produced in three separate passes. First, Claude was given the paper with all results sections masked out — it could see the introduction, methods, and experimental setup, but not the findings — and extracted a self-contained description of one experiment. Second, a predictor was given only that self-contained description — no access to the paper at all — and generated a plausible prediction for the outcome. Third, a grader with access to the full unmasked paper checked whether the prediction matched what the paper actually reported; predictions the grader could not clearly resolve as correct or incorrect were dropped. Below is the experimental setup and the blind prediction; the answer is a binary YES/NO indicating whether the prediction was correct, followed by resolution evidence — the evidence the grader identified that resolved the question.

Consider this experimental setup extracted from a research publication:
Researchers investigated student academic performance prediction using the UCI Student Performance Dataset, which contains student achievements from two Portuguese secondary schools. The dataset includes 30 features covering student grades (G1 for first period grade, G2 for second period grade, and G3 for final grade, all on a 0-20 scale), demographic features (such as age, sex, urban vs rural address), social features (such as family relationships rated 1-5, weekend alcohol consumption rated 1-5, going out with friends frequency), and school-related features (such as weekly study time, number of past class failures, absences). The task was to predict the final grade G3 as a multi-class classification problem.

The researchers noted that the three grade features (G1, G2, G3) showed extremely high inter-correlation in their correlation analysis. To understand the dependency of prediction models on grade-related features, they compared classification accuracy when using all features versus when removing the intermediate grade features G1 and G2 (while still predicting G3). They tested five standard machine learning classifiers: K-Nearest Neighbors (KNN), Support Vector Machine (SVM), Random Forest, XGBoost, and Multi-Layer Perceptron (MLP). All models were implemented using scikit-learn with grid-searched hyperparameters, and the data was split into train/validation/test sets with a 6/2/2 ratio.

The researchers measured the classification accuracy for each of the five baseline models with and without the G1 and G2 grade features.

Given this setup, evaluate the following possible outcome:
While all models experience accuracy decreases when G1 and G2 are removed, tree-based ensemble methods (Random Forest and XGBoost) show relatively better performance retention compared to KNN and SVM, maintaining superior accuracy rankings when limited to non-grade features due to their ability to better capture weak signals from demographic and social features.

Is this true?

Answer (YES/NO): NO